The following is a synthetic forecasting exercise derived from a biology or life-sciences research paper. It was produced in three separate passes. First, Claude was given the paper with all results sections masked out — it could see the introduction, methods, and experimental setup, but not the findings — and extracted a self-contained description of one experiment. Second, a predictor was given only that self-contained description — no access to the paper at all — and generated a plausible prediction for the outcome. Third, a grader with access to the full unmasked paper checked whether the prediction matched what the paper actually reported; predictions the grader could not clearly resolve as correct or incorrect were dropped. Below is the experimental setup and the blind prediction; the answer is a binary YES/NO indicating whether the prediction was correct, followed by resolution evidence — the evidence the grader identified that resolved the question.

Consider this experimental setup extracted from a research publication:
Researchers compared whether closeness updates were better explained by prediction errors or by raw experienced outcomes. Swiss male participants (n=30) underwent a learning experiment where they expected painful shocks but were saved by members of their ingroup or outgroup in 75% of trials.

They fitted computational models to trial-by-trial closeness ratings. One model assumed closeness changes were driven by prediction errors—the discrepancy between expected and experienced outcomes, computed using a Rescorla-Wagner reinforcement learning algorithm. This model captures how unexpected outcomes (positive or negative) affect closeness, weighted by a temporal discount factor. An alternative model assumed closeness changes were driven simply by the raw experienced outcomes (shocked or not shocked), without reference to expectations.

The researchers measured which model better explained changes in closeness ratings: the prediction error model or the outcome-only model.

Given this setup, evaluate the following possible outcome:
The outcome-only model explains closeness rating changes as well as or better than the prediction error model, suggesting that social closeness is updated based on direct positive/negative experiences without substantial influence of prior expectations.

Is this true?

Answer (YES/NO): NO